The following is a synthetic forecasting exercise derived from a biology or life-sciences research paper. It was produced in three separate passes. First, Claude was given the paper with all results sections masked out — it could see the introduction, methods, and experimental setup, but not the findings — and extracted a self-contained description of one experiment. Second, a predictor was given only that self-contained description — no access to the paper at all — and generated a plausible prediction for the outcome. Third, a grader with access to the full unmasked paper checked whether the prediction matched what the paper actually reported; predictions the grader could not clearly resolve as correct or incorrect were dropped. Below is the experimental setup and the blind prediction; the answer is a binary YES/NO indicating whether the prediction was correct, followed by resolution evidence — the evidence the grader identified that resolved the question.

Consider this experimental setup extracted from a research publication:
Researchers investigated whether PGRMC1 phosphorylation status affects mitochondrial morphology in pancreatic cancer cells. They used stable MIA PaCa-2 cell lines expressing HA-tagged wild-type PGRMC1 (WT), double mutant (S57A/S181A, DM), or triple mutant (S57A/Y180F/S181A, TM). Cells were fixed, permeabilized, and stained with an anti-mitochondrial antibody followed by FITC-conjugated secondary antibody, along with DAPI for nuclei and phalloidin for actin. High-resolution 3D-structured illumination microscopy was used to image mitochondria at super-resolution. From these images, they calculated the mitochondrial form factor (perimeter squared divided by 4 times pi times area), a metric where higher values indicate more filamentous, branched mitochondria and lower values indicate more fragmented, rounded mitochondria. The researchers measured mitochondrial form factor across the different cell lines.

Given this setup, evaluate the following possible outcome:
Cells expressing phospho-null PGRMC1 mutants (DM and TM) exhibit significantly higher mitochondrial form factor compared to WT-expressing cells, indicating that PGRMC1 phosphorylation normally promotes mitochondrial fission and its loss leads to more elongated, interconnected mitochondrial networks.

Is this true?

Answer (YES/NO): NO